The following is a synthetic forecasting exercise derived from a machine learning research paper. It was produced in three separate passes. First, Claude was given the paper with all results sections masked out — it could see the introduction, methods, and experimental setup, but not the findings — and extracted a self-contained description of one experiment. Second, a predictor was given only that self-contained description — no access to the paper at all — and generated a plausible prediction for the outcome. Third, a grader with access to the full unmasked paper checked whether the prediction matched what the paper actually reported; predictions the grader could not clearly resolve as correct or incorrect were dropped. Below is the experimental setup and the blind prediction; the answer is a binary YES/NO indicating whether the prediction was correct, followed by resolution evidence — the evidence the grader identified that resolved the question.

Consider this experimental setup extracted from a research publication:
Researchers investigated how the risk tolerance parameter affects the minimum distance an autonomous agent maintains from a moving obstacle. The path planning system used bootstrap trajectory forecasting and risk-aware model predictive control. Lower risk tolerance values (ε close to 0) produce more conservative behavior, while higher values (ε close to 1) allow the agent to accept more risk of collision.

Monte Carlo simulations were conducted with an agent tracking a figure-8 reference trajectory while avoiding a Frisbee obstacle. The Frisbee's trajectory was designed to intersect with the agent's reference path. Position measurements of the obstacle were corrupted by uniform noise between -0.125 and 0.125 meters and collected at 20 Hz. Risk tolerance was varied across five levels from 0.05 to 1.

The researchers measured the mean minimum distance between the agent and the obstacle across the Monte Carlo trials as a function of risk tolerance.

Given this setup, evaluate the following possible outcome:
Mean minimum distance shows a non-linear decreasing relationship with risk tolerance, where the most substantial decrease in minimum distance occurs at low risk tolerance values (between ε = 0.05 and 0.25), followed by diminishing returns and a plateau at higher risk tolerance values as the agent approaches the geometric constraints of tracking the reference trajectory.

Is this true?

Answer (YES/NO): NO